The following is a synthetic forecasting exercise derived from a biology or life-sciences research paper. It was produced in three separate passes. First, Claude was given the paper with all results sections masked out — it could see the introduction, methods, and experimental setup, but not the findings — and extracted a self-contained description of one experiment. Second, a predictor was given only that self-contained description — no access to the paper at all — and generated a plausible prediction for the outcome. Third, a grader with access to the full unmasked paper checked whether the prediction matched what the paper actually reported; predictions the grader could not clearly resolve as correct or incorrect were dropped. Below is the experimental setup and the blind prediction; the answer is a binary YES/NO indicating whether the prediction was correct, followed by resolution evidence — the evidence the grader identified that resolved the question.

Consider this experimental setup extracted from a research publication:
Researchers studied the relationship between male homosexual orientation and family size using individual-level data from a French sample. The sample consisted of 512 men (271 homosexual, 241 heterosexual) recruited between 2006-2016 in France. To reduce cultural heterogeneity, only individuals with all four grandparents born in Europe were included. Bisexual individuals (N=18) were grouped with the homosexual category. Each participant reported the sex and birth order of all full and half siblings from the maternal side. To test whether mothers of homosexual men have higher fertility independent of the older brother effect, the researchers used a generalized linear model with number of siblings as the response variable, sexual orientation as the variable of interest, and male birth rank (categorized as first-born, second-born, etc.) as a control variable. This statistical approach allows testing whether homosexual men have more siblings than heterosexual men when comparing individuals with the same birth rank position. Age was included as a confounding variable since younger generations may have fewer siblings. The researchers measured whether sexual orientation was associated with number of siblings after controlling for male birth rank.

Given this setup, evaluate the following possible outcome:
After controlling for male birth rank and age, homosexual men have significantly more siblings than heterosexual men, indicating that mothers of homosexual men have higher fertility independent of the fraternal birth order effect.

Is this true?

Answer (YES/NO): NO